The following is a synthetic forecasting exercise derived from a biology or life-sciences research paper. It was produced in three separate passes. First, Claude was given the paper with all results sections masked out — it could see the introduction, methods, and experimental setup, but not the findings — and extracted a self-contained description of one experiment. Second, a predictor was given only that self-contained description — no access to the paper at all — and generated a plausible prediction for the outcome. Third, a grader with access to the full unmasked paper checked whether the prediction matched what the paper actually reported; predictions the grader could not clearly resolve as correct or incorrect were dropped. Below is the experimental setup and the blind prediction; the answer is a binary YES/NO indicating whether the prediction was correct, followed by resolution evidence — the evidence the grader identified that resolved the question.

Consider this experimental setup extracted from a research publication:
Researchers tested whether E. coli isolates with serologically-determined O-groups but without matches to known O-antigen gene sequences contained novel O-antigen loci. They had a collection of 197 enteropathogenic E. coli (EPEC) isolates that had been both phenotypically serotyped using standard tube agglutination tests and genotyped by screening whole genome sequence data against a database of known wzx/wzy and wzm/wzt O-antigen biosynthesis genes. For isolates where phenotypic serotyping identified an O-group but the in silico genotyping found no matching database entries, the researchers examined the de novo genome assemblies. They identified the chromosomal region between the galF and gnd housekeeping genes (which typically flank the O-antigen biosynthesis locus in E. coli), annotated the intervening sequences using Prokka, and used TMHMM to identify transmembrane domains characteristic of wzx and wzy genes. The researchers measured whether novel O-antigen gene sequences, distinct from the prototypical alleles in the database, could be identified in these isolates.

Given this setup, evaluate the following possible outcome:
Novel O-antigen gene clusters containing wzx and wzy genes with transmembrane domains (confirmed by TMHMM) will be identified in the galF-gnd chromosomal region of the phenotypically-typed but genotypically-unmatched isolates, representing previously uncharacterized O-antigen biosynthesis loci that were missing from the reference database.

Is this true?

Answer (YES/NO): NO